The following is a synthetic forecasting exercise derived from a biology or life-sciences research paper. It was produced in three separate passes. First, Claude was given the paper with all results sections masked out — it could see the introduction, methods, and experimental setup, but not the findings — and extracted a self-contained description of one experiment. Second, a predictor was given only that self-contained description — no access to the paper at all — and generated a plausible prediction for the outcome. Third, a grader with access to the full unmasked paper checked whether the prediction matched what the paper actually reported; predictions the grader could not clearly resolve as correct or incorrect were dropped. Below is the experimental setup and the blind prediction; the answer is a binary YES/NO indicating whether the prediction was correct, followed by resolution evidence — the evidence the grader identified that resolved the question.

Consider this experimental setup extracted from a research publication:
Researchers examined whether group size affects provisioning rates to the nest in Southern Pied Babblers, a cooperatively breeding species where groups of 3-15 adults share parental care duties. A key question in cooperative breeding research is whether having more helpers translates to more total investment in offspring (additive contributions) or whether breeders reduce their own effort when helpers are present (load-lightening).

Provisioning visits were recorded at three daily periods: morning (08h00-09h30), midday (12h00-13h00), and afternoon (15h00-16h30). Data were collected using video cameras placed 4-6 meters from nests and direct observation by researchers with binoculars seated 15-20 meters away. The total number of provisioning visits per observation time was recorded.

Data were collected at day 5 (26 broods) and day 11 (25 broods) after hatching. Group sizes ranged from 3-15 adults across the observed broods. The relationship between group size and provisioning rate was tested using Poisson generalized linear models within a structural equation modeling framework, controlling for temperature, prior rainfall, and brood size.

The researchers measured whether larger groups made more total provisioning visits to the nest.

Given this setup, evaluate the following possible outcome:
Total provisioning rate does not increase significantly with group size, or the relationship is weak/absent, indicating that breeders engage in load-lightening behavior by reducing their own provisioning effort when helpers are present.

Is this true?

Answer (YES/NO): NO